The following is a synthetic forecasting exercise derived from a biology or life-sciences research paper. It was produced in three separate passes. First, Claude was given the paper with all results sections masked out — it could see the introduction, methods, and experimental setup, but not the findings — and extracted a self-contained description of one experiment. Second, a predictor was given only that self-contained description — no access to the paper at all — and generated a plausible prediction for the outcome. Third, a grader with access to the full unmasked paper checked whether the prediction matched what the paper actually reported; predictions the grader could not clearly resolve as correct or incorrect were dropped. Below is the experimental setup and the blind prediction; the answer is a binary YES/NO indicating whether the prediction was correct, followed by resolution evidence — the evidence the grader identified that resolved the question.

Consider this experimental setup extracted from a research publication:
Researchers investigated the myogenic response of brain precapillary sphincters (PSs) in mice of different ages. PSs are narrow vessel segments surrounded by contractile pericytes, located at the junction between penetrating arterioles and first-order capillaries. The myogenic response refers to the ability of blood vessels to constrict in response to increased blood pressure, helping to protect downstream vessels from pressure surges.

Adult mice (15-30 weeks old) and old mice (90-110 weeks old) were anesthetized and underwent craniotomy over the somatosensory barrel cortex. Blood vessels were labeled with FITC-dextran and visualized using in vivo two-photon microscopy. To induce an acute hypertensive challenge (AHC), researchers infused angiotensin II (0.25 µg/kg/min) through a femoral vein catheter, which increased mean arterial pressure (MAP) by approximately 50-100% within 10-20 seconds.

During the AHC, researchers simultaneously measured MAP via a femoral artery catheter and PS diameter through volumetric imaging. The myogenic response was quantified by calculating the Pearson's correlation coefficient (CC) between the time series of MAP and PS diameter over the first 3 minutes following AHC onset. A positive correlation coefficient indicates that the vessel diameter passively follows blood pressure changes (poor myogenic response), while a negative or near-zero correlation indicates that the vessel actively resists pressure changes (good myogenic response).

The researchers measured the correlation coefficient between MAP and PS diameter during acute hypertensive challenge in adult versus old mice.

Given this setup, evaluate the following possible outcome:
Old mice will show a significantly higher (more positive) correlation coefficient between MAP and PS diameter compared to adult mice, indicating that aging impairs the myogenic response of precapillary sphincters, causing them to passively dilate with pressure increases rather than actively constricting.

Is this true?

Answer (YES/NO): YES